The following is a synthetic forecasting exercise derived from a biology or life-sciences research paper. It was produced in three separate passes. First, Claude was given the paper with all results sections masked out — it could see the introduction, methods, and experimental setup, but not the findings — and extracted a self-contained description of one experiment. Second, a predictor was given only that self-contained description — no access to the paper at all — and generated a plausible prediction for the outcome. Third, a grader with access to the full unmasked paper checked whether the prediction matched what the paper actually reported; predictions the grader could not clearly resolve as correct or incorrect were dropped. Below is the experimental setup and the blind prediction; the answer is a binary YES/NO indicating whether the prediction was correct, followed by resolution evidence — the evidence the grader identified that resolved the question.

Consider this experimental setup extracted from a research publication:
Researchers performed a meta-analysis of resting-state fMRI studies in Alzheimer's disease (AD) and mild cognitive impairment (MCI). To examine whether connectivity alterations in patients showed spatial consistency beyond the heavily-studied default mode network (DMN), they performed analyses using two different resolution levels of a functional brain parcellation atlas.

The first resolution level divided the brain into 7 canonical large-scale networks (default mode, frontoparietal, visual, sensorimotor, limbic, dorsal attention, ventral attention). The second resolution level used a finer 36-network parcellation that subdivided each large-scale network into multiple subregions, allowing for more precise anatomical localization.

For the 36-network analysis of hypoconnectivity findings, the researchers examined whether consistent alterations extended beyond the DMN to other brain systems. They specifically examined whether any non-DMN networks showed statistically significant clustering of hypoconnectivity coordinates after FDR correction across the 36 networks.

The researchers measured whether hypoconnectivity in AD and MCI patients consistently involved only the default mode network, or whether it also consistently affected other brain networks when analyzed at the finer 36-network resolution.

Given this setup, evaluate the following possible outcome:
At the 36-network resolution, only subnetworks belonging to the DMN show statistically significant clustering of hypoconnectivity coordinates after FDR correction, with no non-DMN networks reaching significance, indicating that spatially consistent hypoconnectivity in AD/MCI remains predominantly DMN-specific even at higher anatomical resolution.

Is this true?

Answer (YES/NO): YES